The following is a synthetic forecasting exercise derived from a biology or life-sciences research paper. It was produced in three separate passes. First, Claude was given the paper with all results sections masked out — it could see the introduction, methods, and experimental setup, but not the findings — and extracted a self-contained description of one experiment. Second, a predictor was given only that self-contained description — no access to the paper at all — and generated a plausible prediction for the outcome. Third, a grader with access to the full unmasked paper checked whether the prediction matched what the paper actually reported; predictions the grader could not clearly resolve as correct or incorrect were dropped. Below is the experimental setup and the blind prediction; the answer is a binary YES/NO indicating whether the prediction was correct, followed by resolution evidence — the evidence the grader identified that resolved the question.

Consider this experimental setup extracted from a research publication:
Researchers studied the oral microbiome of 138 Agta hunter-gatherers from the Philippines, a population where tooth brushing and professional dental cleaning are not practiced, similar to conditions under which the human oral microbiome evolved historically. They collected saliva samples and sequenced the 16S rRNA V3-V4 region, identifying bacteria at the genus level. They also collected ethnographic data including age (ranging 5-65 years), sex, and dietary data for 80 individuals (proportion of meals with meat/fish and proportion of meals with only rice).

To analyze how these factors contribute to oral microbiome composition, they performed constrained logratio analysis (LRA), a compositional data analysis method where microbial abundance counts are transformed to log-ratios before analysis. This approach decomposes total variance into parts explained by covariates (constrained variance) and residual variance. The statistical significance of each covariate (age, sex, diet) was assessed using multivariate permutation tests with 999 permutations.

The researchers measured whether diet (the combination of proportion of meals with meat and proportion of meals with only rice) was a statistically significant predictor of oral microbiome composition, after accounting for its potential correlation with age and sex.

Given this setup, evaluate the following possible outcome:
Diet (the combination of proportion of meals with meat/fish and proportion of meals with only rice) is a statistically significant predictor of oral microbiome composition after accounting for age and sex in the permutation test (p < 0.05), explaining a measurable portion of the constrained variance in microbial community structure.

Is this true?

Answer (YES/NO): YES